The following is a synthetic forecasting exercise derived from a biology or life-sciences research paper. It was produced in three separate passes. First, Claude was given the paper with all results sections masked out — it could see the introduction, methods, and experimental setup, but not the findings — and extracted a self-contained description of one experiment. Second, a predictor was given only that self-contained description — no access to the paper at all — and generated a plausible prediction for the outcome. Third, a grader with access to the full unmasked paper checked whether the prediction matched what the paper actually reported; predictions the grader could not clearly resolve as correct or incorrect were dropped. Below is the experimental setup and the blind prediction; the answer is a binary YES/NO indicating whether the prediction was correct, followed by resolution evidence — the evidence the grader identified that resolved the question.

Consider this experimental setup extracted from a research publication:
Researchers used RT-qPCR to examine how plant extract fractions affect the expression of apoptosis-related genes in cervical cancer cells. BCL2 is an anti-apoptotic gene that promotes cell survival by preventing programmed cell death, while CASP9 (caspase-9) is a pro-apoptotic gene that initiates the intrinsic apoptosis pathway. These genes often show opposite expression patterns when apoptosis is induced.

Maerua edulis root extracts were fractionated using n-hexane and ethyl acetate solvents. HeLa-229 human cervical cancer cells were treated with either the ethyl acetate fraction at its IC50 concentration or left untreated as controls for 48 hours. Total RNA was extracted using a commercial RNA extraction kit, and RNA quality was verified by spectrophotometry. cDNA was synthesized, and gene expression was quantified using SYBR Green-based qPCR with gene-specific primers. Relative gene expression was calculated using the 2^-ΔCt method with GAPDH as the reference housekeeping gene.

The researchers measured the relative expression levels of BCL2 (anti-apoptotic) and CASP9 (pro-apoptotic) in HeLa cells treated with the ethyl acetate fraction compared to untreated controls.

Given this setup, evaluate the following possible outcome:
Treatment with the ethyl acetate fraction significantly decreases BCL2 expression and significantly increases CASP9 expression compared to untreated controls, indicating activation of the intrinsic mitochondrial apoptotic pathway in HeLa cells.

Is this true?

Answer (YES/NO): YES